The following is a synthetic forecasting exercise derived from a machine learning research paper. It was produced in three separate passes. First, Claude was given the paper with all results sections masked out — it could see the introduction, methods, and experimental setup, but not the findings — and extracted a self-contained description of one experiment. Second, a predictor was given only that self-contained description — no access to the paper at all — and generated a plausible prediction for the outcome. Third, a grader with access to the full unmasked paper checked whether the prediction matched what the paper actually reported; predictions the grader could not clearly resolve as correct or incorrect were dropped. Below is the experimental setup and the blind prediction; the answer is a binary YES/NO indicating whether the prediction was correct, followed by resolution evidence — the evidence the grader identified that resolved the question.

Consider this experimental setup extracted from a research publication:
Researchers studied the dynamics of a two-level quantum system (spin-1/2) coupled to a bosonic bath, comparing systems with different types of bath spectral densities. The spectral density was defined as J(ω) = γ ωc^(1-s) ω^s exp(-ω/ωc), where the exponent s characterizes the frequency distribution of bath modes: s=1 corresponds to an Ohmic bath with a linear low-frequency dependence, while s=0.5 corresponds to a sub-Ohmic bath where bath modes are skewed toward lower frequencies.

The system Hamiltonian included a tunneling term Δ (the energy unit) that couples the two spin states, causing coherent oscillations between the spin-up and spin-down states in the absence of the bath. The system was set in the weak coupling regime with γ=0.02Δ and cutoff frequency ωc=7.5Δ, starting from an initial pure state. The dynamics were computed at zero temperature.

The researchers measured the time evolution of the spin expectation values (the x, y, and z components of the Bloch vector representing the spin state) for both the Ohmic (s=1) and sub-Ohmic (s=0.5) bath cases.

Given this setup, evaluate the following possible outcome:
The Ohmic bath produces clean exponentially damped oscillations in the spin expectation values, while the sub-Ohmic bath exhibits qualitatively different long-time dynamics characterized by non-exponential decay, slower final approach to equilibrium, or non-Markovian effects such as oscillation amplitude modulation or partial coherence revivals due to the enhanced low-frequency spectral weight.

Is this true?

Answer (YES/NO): YES